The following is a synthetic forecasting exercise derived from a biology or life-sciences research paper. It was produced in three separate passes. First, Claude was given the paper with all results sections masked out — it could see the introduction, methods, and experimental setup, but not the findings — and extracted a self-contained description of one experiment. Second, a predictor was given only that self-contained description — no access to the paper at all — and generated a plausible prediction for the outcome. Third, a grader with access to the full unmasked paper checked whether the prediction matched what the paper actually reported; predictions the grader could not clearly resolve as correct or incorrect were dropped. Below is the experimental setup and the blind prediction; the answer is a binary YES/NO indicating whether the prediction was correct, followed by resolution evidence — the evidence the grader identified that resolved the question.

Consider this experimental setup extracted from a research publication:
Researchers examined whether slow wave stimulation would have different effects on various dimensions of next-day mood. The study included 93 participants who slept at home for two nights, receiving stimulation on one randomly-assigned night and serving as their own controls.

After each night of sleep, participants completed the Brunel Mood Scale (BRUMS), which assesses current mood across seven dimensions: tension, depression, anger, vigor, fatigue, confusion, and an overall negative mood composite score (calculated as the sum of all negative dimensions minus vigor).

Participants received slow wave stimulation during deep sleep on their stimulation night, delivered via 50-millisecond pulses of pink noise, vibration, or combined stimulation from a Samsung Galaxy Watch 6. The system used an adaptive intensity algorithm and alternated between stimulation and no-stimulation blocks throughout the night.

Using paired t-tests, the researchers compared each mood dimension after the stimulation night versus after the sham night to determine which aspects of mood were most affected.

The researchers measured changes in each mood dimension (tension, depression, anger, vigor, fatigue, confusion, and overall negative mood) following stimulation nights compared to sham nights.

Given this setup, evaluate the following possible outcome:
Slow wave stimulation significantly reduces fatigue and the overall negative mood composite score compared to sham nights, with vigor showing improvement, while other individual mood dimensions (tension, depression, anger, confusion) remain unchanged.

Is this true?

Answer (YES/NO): NO